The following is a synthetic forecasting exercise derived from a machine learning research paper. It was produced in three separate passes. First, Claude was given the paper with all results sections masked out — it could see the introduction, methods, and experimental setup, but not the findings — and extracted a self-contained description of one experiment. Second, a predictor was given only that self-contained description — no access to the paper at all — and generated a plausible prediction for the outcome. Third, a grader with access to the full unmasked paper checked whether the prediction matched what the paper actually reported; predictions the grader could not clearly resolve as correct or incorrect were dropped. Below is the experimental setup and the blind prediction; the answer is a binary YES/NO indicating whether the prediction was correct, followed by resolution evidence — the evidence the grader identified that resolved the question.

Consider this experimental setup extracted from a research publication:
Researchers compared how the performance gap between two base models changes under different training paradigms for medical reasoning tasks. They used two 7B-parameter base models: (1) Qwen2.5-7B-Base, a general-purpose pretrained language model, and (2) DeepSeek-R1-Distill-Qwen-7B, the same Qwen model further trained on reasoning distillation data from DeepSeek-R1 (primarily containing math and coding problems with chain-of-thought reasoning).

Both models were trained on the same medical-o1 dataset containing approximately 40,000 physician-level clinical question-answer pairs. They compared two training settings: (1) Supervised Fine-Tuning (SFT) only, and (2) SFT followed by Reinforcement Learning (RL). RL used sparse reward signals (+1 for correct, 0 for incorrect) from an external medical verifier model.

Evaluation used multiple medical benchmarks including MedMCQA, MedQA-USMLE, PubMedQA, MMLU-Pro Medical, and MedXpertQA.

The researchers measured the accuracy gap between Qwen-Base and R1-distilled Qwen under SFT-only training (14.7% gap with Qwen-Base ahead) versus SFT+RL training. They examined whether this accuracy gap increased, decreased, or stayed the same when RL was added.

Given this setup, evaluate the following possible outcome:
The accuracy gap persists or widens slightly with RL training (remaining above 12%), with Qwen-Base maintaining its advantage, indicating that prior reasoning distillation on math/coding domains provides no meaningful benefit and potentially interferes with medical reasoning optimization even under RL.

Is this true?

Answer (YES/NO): NO